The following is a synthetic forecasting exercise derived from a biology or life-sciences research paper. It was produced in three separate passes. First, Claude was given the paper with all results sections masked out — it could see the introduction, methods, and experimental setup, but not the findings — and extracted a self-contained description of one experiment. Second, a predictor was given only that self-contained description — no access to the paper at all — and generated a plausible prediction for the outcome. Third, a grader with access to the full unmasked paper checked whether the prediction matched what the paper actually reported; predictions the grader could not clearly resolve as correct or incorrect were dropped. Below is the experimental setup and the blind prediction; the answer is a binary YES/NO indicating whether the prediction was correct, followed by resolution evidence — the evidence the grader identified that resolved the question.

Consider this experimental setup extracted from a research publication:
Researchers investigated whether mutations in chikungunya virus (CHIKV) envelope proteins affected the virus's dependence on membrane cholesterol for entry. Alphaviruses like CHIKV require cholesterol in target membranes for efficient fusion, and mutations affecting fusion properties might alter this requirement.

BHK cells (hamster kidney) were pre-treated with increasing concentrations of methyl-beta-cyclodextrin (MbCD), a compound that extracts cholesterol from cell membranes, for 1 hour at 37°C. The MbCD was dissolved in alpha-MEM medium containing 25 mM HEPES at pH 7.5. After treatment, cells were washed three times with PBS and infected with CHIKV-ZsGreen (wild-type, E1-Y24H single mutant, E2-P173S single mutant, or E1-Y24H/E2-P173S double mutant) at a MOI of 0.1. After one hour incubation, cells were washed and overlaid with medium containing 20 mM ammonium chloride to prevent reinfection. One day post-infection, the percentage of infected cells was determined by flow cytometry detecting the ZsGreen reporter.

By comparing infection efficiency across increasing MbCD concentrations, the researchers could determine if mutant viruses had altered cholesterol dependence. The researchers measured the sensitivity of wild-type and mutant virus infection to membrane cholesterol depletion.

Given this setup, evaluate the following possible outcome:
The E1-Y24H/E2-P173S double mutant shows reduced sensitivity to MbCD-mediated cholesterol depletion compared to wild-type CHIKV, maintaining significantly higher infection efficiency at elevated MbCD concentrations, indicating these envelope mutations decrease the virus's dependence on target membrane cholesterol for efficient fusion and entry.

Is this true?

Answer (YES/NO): NO